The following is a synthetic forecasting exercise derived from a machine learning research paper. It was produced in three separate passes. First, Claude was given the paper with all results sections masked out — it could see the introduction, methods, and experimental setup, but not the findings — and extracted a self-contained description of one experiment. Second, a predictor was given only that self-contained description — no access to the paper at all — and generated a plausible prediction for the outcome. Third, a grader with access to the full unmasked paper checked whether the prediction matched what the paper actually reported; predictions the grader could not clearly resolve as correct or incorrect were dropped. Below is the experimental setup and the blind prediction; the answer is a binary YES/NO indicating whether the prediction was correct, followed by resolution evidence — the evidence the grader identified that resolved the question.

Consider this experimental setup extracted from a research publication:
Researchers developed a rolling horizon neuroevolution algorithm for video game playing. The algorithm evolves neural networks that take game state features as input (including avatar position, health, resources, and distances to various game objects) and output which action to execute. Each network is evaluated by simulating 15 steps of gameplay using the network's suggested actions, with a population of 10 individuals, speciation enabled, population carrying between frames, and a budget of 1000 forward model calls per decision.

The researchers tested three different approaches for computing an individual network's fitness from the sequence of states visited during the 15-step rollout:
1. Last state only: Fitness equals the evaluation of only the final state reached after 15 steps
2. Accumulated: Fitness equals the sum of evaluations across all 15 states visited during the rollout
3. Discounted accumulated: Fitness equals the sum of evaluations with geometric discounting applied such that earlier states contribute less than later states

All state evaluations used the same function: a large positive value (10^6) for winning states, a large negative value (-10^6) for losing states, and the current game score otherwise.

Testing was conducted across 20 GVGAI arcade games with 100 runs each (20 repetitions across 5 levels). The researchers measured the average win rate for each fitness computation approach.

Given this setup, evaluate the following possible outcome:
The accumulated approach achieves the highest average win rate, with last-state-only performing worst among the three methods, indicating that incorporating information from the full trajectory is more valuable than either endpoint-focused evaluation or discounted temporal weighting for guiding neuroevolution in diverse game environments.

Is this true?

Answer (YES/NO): NO